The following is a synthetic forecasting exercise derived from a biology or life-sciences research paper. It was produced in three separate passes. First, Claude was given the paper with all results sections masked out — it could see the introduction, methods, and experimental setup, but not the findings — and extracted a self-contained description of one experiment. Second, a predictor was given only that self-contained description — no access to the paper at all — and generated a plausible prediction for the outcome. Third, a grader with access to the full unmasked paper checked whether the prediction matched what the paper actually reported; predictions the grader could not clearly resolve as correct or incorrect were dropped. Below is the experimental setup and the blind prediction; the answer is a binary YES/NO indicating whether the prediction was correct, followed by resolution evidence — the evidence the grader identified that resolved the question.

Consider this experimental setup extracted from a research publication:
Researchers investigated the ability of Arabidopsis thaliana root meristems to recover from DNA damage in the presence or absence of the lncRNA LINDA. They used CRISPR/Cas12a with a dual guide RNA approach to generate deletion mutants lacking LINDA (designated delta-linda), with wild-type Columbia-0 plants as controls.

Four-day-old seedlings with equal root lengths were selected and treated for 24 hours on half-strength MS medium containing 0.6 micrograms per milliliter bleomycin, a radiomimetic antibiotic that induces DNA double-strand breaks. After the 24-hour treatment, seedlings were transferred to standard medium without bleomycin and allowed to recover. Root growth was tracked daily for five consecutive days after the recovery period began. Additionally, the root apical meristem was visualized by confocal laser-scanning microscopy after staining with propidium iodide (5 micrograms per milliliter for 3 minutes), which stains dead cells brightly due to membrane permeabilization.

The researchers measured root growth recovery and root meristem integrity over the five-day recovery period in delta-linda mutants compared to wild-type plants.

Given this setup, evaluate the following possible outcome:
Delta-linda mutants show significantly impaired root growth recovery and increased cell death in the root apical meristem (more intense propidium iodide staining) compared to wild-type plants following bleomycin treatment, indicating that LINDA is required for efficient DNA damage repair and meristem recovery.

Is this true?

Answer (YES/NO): YES